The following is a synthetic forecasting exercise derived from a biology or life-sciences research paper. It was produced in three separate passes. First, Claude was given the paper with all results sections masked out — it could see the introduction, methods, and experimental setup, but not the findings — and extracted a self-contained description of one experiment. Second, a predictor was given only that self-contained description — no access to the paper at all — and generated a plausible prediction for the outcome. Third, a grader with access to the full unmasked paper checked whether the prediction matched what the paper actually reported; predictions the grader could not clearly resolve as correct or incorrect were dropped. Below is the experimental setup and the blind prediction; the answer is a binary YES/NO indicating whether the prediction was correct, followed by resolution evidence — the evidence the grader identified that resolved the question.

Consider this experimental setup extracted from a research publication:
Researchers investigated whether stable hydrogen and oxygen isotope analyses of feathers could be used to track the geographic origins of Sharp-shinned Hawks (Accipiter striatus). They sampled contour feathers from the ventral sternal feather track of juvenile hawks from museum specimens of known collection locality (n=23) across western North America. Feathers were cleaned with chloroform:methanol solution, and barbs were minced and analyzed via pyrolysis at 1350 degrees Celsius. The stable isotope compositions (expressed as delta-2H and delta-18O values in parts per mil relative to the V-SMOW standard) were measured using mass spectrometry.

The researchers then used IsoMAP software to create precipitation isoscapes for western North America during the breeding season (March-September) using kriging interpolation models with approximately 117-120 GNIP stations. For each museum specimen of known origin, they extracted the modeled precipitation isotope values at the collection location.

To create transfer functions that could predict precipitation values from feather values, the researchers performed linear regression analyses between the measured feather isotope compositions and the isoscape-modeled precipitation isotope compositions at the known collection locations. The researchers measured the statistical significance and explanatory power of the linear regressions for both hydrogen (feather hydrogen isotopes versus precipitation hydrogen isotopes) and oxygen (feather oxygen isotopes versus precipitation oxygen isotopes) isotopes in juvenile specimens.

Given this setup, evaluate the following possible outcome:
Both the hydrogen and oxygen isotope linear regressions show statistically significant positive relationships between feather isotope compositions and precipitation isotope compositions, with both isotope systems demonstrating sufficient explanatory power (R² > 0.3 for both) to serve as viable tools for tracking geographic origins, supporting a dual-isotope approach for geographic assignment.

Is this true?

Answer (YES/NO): NO